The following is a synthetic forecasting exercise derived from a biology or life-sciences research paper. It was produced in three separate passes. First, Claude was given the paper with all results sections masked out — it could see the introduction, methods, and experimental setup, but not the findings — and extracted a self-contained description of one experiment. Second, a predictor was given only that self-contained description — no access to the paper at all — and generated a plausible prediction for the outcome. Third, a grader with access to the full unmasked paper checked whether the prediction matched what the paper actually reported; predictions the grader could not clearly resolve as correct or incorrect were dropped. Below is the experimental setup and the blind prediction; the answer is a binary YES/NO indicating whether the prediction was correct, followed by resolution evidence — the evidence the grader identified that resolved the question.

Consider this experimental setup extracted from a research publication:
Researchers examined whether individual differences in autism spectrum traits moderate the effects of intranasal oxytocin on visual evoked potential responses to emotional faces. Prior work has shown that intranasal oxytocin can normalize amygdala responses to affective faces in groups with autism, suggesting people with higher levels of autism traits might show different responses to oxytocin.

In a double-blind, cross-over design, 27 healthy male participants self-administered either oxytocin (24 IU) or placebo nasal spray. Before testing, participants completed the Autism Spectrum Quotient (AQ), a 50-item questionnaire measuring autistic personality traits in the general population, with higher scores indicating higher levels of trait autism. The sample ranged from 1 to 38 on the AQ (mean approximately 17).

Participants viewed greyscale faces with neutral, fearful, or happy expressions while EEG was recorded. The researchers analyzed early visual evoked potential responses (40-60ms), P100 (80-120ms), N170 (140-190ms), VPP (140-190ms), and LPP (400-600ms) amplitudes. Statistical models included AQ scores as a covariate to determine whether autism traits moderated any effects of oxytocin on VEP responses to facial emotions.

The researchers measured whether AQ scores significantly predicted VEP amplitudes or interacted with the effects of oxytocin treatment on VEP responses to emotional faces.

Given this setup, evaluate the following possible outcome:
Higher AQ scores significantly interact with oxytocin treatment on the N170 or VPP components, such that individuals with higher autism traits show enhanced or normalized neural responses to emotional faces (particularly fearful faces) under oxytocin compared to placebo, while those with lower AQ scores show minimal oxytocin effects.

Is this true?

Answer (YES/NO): NO